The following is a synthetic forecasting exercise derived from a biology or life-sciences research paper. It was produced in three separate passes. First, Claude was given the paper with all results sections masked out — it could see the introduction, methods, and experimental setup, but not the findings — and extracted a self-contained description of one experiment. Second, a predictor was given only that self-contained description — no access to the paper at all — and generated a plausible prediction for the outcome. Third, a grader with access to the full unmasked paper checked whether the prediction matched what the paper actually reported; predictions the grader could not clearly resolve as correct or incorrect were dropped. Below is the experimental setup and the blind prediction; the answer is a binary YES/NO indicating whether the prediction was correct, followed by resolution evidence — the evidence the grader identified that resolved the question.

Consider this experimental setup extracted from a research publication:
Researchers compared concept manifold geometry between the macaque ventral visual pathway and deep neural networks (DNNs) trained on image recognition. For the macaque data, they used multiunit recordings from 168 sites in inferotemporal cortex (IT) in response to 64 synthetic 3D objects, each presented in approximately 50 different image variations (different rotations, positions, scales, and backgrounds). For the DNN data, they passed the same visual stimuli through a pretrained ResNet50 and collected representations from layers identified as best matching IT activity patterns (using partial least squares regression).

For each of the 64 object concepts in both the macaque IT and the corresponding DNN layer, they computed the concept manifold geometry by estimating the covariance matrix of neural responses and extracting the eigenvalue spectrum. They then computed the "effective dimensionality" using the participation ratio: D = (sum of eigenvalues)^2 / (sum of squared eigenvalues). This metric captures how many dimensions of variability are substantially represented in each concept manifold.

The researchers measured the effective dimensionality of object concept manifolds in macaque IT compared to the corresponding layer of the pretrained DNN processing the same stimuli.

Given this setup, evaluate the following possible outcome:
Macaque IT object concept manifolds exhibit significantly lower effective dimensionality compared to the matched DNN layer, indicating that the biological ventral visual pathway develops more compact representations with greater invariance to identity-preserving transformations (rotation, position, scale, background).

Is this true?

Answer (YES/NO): YES